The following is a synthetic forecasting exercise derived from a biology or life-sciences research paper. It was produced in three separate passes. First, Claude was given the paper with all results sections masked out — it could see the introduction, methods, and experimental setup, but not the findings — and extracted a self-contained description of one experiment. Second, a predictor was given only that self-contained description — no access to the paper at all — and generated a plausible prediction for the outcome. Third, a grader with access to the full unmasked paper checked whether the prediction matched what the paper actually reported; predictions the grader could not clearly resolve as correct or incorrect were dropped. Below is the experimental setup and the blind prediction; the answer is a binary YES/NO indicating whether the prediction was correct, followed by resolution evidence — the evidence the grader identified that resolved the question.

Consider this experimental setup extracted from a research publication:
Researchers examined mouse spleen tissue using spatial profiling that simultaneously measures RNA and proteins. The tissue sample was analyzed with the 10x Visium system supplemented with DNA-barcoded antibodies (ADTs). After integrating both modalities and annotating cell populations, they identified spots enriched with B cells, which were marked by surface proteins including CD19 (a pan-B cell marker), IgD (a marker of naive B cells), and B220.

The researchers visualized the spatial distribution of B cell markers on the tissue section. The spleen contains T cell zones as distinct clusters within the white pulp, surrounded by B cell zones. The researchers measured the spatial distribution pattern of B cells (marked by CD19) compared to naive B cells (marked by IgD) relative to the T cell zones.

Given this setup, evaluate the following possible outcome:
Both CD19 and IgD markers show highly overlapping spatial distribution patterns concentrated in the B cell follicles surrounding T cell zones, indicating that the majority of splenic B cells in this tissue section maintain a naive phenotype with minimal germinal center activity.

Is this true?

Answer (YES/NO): NO